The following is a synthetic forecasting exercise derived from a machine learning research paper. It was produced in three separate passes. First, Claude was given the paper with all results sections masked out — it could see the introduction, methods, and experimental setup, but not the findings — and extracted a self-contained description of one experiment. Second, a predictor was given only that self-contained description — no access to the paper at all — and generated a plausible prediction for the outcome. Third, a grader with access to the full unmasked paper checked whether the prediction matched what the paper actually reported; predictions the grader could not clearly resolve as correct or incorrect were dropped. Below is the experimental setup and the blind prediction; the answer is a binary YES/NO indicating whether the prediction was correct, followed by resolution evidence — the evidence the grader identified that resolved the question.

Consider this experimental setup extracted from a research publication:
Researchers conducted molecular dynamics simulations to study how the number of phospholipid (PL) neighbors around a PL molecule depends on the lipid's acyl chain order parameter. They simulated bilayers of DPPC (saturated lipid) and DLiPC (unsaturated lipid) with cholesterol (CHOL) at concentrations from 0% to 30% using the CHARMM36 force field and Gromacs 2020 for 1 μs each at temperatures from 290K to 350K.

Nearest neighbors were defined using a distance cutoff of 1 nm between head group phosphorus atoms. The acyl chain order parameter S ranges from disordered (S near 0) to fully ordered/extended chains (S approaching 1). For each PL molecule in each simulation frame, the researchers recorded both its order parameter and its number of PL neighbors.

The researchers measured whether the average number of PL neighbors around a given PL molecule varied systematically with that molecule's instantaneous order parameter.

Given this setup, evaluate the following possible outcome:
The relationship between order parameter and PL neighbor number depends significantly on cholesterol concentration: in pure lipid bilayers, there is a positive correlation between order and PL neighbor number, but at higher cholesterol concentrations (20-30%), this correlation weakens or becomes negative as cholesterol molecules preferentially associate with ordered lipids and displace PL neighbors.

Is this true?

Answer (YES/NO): NO